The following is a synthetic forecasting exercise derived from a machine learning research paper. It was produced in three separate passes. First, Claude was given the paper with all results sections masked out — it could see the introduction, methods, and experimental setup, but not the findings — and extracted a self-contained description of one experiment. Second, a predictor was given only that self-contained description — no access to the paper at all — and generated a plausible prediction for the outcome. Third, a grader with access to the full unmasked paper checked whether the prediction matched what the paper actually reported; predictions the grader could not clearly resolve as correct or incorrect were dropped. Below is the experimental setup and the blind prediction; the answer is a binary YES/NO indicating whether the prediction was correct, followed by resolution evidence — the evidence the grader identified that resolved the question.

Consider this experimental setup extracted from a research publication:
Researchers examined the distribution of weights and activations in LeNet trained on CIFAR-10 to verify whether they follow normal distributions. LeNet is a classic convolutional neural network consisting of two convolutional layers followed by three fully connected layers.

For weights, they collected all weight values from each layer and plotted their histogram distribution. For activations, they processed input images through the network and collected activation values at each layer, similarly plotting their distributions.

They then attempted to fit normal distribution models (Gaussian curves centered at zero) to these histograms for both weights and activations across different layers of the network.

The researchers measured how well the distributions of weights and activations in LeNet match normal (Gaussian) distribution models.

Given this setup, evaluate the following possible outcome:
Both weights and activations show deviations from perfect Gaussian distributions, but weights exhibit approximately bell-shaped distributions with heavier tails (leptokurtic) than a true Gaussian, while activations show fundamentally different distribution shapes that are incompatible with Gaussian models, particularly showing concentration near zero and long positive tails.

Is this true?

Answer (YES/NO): NO